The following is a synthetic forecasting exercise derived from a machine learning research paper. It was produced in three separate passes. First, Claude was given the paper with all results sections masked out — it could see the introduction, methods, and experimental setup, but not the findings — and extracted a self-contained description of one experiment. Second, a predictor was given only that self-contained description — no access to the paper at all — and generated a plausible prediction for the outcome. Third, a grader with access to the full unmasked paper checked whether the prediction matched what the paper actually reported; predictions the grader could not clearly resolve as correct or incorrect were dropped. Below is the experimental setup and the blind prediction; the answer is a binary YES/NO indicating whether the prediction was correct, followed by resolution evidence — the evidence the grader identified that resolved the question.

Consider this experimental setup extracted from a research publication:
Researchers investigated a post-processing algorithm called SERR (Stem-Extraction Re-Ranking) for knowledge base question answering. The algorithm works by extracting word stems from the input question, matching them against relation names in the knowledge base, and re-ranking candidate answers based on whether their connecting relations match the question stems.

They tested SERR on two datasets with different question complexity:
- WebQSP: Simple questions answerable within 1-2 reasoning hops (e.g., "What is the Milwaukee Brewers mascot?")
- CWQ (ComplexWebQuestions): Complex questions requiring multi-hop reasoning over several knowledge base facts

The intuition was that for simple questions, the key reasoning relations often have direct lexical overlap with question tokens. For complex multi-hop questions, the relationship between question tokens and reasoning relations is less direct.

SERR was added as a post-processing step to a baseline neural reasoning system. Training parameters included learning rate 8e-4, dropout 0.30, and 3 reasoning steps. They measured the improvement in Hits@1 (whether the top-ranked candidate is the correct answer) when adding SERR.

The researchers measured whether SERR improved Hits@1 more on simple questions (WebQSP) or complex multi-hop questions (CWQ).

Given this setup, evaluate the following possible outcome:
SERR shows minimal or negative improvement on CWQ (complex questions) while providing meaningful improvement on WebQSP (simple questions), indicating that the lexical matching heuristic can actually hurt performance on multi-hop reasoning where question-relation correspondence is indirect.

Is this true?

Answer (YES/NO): NO